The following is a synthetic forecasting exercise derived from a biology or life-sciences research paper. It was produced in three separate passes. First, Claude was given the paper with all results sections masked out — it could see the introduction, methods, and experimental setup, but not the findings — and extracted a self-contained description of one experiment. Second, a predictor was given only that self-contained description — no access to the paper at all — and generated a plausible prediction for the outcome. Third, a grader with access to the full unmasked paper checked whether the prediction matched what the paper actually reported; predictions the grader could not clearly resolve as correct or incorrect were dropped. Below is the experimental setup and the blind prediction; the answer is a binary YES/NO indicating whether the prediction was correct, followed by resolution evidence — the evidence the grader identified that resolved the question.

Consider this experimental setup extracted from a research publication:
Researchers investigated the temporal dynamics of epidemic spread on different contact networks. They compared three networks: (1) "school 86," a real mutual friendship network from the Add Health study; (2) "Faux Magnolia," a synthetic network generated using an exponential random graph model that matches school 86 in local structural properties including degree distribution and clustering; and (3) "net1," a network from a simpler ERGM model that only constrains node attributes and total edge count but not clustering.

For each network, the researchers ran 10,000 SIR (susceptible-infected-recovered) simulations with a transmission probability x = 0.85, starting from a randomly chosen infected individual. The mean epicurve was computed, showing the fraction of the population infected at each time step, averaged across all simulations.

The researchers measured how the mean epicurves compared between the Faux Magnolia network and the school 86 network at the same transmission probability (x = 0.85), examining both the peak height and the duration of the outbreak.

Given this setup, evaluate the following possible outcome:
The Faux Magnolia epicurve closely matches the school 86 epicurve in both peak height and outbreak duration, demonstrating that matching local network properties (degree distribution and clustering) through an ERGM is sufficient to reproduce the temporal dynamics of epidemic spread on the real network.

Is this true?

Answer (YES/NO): NO